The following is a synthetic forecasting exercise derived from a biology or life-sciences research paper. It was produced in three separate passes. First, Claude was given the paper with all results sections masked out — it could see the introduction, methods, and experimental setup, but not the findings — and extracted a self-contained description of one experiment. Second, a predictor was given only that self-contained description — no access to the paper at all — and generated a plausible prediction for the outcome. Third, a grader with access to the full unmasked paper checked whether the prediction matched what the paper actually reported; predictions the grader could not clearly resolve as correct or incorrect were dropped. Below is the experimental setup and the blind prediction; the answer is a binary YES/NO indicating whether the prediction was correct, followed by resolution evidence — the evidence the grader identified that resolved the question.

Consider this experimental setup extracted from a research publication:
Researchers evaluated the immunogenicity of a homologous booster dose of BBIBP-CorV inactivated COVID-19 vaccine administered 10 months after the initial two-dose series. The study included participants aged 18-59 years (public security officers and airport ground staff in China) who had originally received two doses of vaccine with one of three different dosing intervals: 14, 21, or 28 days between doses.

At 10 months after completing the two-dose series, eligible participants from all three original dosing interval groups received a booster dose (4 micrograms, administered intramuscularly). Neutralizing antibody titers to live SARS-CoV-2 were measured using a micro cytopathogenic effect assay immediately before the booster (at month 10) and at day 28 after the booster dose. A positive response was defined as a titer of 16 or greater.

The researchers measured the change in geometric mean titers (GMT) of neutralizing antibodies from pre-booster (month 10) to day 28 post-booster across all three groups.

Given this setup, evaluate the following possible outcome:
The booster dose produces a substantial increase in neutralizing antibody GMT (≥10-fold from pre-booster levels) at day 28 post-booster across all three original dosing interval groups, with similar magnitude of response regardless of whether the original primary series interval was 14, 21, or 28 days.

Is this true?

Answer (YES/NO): NO